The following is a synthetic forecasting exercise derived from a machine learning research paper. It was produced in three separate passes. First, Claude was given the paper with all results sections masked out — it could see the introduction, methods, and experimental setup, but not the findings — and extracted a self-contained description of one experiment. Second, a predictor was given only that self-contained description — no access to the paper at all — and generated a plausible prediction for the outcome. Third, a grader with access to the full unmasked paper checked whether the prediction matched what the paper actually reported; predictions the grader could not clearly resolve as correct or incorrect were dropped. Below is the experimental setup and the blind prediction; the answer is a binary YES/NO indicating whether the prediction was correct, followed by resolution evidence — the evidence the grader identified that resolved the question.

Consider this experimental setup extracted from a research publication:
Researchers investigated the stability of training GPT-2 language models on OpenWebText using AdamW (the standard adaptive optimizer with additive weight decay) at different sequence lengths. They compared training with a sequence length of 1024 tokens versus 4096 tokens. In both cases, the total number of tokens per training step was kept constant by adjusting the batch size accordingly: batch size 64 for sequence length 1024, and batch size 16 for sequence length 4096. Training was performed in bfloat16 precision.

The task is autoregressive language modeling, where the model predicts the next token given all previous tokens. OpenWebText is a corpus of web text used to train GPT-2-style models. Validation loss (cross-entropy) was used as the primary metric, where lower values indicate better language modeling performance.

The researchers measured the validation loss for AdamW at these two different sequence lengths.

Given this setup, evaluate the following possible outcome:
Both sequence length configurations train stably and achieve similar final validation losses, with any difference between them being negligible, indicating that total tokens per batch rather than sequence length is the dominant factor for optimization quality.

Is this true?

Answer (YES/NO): NO